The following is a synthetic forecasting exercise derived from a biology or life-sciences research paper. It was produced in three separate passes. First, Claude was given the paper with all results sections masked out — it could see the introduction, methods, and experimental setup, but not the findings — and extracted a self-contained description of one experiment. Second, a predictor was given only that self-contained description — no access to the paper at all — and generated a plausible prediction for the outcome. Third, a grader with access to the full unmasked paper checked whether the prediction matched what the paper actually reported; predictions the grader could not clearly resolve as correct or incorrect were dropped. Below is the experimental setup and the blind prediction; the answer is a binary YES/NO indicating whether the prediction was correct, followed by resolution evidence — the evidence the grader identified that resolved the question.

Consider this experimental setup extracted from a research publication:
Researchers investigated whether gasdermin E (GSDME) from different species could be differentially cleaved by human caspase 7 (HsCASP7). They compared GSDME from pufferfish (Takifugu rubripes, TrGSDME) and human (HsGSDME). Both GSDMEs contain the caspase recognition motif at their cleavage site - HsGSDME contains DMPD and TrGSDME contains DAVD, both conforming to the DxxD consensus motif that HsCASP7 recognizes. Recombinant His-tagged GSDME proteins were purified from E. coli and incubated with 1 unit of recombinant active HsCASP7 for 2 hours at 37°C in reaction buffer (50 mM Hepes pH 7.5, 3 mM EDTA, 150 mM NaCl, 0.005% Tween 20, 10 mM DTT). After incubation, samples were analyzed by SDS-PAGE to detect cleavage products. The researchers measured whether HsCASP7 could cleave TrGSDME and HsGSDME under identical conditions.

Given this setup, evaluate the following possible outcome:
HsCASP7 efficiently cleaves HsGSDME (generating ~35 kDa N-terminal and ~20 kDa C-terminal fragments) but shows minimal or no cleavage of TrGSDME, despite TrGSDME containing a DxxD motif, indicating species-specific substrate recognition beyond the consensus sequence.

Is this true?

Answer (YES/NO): NO